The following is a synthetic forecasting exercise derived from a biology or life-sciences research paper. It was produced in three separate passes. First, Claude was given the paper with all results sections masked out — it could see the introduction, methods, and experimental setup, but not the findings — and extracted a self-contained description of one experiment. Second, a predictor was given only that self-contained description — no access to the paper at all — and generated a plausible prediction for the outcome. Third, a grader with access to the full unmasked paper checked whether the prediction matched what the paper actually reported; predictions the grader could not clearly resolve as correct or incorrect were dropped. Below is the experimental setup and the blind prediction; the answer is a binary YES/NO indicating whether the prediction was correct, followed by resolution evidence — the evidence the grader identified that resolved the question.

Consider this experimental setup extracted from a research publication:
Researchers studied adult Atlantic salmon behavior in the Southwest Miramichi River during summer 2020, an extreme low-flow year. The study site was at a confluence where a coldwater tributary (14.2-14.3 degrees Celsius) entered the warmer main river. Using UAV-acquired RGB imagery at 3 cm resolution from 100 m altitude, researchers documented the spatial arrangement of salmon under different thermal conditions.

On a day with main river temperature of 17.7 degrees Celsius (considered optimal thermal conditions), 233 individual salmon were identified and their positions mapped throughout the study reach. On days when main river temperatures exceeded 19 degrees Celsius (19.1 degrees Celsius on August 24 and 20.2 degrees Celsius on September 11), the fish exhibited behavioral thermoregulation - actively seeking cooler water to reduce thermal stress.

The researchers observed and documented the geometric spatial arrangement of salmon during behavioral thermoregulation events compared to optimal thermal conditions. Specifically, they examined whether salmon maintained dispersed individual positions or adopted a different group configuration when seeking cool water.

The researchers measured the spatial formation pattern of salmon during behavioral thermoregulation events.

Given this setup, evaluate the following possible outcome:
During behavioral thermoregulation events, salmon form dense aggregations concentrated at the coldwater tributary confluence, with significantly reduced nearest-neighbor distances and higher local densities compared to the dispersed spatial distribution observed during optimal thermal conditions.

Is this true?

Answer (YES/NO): YES